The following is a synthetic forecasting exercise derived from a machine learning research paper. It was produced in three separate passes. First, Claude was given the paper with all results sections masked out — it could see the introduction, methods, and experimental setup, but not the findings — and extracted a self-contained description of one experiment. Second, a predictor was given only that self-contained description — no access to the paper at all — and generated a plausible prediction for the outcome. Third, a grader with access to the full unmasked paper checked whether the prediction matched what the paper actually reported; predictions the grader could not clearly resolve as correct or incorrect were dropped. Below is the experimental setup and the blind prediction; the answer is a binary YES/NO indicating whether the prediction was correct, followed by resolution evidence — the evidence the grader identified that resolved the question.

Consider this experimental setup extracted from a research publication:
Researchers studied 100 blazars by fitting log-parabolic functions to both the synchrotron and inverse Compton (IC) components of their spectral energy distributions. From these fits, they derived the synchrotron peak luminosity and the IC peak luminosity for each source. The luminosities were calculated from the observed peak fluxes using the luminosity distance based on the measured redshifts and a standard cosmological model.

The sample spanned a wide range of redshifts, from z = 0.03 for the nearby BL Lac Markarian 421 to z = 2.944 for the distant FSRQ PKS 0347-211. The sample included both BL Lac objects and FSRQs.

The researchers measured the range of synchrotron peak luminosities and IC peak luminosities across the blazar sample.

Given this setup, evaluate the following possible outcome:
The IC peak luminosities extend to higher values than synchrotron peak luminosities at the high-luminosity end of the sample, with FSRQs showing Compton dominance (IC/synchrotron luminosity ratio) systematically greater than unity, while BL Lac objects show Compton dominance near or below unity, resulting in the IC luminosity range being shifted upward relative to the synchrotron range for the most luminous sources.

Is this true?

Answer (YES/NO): YES